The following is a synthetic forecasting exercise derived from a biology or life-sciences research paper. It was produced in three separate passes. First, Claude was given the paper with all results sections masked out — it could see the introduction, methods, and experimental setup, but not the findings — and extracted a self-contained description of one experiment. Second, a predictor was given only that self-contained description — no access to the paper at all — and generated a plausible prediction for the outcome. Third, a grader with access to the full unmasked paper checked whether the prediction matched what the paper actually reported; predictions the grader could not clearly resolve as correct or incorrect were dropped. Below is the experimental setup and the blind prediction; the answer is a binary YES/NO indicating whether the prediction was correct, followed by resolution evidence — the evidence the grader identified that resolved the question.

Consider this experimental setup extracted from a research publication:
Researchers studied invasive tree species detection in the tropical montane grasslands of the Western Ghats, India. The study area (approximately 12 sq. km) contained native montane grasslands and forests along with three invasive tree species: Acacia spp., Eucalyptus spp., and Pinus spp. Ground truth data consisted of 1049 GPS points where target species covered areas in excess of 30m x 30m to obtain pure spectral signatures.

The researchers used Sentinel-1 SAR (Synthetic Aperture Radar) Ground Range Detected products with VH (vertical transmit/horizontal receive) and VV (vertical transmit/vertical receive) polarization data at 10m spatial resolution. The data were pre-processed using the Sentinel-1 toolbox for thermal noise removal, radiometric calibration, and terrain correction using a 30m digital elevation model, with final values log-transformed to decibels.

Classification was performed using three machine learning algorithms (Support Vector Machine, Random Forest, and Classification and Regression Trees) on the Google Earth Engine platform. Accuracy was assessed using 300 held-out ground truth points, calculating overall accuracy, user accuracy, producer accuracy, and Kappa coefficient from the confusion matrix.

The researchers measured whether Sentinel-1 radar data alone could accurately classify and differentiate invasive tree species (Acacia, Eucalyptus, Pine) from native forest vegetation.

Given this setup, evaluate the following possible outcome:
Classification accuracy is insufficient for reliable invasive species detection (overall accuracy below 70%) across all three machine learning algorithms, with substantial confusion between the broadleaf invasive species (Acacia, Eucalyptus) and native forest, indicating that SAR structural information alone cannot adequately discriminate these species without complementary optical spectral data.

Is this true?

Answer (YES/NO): YES